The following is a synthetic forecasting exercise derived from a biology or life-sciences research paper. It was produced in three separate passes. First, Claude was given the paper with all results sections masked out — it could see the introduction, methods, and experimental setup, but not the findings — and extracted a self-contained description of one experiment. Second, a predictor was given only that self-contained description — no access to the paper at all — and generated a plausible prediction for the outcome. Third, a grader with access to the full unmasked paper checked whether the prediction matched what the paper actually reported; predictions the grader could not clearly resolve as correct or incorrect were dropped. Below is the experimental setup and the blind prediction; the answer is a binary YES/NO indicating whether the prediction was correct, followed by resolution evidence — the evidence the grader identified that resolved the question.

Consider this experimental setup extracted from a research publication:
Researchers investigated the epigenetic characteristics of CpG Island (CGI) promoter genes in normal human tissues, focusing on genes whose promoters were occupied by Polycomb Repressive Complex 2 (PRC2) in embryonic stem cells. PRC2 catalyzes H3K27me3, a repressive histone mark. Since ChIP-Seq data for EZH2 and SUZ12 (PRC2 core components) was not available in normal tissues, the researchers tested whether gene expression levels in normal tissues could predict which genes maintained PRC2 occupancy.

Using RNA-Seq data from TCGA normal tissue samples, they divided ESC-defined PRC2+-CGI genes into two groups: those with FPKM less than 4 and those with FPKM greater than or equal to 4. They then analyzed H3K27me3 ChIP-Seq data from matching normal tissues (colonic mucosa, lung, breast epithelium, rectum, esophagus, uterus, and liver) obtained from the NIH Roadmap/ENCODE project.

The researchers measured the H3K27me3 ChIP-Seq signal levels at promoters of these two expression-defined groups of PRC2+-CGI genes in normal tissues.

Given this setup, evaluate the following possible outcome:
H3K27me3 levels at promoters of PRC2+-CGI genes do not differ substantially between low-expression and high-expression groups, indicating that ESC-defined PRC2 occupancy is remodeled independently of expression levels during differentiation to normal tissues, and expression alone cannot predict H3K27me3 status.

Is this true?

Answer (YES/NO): NO